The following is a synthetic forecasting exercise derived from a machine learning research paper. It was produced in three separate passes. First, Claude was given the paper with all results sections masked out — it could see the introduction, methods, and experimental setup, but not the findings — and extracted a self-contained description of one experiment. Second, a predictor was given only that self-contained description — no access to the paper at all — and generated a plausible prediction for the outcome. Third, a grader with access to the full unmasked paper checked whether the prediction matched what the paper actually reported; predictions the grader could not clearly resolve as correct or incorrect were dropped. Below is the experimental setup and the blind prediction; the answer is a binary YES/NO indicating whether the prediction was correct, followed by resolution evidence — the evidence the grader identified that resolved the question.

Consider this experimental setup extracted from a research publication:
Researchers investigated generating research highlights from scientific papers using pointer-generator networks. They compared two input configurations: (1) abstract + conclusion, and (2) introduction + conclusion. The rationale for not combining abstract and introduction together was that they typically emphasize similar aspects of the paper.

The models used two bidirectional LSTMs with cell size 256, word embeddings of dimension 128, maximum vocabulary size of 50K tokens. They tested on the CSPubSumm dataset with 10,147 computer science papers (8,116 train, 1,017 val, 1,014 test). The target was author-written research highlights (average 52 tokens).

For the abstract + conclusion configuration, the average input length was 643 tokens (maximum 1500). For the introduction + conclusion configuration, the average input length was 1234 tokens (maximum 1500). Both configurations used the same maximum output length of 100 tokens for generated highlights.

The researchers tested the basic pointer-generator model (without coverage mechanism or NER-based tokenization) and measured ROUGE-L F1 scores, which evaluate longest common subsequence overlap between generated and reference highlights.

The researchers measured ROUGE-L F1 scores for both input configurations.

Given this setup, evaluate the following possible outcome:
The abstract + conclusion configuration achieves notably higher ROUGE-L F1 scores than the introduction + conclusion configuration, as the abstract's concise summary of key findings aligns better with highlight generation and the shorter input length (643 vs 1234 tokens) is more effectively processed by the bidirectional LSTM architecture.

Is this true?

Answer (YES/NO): NO